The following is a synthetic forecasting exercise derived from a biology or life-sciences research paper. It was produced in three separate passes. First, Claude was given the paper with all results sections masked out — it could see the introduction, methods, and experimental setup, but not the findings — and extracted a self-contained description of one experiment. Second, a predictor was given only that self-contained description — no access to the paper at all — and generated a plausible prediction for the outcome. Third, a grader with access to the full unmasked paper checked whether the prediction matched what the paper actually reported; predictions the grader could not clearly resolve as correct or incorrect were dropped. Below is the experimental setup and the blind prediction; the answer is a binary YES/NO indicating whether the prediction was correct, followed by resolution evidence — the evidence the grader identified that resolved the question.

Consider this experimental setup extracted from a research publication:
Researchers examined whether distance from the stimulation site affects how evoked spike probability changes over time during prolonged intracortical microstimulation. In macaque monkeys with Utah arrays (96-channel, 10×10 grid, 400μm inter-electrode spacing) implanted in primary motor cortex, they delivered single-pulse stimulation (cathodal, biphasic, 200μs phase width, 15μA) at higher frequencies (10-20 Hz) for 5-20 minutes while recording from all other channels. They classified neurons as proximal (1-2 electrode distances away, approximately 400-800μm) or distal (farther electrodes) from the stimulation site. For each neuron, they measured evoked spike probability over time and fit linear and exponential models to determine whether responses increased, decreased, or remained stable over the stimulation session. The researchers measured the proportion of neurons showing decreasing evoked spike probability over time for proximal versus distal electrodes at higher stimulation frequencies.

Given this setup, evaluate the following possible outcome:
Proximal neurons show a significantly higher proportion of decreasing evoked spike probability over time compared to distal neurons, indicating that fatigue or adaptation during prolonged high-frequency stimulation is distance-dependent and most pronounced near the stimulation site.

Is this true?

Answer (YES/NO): NO